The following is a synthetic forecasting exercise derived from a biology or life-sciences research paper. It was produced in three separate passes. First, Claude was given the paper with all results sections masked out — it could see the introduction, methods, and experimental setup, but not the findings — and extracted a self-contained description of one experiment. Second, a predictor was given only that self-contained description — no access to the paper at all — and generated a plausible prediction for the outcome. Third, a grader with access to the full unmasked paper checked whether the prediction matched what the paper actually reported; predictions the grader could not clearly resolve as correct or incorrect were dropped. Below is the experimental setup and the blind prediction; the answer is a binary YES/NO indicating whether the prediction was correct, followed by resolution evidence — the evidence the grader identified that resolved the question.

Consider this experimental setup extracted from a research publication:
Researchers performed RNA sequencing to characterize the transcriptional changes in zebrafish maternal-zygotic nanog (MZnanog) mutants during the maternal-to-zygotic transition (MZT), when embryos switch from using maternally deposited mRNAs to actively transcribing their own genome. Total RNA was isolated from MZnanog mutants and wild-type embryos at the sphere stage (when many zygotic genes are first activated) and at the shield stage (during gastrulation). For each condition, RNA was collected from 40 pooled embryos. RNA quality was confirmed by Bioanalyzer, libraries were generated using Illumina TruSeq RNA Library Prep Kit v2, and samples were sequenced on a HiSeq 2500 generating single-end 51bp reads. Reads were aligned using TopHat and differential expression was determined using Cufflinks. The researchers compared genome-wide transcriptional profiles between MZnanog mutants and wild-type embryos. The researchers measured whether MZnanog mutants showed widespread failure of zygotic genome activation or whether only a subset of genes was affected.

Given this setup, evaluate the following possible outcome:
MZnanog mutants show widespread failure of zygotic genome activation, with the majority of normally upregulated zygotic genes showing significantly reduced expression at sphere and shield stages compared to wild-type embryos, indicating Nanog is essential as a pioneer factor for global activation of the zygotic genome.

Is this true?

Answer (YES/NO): NO